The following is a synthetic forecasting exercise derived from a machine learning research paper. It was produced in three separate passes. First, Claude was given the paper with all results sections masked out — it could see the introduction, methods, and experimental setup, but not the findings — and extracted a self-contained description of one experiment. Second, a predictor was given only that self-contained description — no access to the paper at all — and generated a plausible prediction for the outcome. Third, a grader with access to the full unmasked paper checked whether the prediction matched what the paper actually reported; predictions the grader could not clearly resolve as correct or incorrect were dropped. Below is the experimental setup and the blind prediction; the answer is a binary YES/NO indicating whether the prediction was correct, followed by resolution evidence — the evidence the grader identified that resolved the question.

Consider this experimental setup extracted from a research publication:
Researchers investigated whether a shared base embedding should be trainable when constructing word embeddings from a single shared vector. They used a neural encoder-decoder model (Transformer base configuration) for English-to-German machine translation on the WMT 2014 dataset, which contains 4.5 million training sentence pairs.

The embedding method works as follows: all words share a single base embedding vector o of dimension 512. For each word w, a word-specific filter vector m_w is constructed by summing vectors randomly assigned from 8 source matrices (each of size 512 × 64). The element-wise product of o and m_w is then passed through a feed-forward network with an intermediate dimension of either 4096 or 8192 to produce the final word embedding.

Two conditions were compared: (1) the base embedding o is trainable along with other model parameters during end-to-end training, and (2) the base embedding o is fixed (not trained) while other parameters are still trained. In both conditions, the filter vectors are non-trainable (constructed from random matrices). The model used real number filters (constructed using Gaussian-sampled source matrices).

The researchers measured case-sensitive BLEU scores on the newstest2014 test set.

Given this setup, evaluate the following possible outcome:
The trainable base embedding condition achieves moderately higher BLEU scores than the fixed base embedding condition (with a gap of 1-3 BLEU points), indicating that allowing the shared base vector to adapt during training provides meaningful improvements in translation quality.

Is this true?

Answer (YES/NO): NO